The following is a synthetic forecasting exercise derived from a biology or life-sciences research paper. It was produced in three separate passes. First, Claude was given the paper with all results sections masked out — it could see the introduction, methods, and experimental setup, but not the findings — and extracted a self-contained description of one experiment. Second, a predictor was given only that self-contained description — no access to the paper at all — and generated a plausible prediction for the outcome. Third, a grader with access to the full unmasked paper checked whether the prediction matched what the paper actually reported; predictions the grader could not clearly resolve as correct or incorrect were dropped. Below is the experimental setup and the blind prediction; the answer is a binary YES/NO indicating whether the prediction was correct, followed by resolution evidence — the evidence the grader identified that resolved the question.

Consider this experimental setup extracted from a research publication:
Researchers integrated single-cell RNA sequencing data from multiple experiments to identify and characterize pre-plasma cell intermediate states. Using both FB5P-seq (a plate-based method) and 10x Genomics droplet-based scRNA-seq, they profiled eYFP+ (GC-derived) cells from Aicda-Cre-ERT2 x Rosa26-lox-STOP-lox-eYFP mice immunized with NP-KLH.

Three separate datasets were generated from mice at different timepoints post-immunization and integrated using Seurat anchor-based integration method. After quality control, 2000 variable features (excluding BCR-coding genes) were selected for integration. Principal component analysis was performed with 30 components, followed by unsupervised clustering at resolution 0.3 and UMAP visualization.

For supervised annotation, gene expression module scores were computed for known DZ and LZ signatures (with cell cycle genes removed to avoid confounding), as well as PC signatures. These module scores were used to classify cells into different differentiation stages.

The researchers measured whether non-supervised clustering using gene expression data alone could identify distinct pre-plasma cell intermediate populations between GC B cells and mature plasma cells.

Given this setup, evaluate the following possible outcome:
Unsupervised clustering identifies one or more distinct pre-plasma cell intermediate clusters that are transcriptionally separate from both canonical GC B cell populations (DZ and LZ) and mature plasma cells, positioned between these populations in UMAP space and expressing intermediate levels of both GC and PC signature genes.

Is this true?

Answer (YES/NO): NO